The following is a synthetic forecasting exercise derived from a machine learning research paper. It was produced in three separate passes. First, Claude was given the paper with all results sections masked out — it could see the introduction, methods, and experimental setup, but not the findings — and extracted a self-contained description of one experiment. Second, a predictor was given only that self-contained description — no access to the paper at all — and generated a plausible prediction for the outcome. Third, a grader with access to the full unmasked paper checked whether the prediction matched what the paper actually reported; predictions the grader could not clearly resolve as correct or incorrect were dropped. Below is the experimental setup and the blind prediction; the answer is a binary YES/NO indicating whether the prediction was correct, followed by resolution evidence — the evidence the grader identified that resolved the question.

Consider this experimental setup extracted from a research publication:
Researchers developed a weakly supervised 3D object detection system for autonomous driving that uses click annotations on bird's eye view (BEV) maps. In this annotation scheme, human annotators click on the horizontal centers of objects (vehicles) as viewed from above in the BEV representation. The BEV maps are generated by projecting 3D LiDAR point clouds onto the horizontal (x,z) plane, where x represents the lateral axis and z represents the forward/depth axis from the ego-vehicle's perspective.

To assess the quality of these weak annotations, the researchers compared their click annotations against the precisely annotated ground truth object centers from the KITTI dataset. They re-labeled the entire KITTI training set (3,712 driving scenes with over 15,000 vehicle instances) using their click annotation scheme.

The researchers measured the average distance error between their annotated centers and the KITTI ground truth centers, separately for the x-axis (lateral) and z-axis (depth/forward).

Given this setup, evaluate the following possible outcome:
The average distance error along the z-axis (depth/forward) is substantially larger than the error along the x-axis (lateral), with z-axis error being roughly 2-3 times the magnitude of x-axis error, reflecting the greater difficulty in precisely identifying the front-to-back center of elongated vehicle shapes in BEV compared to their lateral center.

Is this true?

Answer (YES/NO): YES